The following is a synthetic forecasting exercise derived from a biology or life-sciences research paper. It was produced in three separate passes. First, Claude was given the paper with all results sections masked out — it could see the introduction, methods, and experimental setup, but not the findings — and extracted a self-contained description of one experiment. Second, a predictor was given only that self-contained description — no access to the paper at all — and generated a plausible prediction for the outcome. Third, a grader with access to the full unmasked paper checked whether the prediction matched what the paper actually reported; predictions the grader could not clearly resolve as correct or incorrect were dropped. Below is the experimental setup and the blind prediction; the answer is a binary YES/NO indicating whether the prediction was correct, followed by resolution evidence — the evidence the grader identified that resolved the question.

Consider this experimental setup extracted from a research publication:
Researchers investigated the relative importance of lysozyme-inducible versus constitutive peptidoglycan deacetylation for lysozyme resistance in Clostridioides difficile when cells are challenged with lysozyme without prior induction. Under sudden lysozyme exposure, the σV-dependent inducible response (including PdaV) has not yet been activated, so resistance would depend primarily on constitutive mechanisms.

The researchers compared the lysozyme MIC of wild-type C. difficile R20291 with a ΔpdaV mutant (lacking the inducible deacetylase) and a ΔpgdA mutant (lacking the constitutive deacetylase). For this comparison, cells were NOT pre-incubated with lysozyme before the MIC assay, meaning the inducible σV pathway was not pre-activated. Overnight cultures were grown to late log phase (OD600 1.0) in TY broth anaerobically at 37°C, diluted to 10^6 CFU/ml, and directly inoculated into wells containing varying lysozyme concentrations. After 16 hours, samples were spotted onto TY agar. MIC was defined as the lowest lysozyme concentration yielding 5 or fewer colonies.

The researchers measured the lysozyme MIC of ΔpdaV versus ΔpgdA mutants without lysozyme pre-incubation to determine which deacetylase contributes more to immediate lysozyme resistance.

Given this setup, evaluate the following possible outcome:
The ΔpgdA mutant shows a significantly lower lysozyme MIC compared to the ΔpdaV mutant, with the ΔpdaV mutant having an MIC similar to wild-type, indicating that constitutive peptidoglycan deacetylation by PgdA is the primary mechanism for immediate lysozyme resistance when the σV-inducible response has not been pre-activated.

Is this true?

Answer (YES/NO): NO